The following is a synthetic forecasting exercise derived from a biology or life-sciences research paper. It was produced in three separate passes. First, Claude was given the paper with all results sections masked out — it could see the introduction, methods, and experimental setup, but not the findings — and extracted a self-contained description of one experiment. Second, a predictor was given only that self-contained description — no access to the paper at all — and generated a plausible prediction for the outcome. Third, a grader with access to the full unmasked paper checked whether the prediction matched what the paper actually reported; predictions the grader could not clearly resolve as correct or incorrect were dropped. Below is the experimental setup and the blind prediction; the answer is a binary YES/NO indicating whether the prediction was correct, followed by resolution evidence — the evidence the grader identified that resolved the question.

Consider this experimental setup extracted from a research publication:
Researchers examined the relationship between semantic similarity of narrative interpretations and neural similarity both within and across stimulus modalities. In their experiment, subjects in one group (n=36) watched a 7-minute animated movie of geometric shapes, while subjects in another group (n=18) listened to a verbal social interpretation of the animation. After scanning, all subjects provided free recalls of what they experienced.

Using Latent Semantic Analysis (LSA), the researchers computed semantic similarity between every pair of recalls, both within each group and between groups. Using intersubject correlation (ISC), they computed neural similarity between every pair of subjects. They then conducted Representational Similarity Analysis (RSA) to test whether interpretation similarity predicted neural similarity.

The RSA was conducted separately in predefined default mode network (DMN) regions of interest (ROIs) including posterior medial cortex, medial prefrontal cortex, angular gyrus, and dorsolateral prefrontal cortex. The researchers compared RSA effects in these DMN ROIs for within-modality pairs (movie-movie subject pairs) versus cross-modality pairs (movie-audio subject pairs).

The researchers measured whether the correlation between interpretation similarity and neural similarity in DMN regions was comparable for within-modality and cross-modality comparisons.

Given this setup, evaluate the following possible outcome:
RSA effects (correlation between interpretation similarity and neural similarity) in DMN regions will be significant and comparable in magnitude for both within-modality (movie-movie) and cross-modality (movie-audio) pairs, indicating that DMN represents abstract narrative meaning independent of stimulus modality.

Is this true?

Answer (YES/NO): NO